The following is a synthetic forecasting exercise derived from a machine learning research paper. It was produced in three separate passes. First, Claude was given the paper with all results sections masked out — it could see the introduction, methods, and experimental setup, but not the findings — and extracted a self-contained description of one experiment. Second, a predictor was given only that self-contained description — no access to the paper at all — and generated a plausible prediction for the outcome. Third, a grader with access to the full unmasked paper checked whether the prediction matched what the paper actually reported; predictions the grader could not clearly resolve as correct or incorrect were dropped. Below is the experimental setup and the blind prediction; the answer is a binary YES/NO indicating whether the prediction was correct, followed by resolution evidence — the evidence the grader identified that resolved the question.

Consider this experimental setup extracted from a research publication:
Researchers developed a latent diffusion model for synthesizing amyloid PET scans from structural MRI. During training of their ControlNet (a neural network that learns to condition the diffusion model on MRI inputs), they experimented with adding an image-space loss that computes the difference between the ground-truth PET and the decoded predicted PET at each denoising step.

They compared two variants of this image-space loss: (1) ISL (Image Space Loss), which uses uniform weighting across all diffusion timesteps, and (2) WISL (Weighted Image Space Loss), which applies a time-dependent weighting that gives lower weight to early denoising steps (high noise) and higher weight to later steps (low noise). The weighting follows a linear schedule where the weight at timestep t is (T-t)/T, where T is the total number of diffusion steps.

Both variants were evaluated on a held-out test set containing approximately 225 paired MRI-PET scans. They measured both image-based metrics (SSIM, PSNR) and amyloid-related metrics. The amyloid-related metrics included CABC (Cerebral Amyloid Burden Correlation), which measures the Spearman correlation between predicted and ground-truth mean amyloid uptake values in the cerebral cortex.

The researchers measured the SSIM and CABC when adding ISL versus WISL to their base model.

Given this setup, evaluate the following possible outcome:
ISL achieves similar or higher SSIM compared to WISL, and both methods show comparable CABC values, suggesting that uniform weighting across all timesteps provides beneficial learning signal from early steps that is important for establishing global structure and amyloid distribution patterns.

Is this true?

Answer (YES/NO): NO